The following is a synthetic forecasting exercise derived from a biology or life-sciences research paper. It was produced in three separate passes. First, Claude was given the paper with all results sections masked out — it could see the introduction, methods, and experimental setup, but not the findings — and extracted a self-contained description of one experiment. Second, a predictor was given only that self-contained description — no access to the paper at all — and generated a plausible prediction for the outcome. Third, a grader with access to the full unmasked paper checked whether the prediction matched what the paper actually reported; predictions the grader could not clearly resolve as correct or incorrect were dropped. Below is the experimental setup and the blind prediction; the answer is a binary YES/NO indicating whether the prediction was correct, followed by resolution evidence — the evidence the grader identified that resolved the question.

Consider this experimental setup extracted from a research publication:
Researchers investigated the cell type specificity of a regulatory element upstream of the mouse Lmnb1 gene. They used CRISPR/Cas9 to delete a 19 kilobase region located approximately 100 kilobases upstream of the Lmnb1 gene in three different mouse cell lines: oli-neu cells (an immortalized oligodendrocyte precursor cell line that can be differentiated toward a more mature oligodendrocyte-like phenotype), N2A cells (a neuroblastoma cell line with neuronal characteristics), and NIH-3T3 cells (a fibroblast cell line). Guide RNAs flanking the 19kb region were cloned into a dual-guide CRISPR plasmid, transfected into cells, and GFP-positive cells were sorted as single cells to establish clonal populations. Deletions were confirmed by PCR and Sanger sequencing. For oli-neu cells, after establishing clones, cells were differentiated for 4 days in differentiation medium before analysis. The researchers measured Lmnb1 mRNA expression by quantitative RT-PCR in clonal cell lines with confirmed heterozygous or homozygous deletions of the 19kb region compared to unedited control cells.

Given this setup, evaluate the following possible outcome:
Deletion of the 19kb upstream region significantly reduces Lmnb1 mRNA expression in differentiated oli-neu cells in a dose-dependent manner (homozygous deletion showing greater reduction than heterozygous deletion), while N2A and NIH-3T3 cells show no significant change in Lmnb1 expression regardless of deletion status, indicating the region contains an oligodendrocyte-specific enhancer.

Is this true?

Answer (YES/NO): NO